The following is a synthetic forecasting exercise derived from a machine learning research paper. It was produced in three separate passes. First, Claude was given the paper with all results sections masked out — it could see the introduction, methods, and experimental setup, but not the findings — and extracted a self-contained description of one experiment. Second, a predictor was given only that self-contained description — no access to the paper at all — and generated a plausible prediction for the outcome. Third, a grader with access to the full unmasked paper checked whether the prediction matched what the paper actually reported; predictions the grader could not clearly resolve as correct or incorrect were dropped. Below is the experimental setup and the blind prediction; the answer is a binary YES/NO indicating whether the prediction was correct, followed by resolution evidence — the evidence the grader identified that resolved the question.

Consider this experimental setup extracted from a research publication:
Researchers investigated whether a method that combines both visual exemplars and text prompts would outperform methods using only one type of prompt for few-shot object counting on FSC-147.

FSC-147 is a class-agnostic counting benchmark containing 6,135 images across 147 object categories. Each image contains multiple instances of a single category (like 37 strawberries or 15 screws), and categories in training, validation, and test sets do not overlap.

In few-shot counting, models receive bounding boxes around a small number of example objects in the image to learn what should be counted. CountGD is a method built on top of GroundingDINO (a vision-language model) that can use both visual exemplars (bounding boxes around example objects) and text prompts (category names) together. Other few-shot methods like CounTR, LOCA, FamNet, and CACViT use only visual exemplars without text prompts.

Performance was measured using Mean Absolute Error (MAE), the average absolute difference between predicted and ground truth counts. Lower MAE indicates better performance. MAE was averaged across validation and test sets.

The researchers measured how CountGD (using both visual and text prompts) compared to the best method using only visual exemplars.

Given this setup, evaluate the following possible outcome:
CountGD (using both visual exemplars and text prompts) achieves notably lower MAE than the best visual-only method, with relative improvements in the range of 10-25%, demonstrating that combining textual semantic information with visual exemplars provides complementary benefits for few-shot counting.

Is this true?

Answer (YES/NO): NO